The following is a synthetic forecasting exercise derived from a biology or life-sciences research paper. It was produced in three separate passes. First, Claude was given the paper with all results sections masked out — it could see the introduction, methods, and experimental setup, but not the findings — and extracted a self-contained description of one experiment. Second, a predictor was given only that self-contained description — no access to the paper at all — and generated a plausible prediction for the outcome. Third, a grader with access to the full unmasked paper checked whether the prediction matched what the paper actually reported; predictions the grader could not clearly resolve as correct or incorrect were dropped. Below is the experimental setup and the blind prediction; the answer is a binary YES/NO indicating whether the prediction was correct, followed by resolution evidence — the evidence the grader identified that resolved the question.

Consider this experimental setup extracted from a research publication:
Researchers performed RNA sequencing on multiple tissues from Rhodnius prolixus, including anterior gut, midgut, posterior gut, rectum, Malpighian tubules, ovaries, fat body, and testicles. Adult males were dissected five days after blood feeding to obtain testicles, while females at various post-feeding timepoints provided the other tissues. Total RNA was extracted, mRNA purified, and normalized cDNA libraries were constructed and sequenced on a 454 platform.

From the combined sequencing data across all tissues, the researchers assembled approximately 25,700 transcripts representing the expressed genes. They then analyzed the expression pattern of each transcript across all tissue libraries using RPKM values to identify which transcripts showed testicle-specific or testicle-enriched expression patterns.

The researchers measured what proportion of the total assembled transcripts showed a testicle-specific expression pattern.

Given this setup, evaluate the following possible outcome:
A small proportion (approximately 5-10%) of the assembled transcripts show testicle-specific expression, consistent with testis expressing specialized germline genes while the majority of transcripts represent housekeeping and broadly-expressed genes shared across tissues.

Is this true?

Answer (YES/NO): NO